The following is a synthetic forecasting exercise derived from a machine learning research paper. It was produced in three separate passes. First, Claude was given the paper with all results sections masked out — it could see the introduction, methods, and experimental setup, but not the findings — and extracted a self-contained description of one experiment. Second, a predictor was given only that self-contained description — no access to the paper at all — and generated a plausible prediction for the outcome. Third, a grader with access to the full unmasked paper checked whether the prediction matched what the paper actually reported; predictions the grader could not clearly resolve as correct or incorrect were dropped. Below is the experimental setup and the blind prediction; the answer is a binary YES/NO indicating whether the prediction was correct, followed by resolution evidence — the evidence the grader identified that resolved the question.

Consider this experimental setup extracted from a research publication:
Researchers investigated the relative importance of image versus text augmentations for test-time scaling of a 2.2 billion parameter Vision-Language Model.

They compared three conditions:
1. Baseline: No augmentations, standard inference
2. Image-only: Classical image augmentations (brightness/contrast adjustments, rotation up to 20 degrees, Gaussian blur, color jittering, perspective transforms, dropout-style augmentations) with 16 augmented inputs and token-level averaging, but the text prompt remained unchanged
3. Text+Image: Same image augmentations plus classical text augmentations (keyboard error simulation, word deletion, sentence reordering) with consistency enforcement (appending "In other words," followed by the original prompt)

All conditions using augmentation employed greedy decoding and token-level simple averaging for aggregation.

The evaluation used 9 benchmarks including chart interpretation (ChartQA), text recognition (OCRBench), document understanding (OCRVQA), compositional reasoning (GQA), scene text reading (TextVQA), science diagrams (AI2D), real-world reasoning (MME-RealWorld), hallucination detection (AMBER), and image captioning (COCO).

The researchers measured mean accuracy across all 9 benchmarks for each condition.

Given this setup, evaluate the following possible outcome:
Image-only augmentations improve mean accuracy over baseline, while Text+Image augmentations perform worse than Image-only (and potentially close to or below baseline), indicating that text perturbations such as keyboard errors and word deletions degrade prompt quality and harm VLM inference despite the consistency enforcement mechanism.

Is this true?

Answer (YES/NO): NO